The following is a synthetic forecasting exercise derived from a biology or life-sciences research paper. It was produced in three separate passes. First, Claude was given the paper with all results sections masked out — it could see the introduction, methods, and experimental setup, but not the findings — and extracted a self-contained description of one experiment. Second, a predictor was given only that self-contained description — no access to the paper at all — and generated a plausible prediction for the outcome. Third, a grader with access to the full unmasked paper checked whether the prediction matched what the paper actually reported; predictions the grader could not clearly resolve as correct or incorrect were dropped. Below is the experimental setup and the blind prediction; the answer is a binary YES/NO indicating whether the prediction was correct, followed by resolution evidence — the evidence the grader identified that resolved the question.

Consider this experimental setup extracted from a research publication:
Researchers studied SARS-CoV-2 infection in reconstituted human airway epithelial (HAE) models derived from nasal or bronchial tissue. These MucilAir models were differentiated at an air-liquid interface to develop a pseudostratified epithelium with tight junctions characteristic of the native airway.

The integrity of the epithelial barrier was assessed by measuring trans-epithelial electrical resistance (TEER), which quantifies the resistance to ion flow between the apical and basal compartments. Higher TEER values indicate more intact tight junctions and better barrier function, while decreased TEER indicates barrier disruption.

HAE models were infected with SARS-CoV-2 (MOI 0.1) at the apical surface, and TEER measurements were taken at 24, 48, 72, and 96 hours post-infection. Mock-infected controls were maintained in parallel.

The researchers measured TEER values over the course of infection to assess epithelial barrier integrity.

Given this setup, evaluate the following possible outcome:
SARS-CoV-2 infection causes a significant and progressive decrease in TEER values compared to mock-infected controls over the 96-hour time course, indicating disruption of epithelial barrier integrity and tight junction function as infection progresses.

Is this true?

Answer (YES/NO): NO